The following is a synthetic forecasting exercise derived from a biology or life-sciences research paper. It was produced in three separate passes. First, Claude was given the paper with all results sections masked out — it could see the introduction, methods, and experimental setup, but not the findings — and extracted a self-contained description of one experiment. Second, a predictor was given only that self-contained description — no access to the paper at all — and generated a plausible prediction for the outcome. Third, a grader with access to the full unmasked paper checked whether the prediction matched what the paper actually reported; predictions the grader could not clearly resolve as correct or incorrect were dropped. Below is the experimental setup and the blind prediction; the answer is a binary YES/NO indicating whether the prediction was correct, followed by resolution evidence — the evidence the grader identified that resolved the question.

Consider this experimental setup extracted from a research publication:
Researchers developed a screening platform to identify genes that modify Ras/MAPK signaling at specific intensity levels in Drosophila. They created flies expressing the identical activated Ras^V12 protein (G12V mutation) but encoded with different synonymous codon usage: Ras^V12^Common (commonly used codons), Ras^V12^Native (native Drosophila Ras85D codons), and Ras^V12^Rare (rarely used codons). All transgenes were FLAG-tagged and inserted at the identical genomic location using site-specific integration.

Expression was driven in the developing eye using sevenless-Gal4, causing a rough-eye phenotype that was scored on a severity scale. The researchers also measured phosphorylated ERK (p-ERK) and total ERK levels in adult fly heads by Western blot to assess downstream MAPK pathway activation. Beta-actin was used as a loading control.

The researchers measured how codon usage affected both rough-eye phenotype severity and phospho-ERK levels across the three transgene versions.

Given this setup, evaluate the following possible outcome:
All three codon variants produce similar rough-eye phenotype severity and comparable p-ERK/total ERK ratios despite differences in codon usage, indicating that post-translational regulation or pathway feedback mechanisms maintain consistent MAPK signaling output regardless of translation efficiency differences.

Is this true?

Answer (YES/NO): NO